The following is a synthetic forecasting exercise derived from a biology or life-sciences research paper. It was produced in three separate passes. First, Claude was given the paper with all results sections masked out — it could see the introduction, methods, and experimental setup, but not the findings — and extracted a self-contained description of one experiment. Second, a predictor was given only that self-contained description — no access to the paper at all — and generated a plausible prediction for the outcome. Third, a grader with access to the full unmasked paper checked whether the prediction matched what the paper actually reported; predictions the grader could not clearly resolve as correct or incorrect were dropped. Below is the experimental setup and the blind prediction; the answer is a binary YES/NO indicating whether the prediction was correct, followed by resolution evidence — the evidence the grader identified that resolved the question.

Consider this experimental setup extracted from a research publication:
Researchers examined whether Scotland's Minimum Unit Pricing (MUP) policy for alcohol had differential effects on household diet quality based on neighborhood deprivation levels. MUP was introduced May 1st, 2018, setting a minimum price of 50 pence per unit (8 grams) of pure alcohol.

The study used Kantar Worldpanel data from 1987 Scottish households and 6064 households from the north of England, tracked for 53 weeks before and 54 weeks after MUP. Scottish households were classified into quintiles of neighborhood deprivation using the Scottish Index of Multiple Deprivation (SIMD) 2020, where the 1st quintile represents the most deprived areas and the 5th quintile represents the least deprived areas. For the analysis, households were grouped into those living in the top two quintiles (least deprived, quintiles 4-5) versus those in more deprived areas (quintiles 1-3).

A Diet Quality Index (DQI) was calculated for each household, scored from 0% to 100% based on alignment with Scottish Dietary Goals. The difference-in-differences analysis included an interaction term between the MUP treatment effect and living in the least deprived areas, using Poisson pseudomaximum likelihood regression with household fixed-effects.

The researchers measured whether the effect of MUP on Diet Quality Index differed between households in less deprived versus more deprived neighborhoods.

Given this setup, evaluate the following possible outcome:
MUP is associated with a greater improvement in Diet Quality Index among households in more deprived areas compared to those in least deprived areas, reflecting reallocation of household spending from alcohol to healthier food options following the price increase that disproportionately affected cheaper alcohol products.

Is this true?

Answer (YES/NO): NO